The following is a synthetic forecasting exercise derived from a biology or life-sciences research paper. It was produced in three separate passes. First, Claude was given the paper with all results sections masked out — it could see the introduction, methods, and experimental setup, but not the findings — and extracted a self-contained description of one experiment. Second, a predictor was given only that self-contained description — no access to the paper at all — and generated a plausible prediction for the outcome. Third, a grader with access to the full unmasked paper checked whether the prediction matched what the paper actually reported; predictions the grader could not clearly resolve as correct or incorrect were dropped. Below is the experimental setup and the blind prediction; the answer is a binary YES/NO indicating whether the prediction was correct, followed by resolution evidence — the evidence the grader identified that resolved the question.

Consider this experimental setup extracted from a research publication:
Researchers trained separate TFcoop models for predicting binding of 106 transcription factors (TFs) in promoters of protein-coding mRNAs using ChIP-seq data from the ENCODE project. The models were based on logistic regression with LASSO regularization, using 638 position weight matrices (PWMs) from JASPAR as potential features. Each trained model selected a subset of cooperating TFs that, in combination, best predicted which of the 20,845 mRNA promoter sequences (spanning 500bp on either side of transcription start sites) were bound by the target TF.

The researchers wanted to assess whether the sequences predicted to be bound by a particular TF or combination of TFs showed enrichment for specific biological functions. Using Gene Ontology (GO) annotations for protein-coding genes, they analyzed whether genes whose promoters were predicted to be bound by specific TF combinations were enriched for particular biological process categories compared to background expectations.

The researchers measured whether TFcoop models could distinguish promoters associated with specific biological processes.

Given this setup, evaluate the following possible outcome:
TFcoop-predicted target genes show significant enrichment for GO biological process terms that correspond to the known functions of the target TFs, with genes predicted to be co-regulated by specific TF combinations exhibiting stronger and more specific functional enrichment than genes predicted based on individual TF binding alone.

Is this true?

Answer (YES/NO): NO